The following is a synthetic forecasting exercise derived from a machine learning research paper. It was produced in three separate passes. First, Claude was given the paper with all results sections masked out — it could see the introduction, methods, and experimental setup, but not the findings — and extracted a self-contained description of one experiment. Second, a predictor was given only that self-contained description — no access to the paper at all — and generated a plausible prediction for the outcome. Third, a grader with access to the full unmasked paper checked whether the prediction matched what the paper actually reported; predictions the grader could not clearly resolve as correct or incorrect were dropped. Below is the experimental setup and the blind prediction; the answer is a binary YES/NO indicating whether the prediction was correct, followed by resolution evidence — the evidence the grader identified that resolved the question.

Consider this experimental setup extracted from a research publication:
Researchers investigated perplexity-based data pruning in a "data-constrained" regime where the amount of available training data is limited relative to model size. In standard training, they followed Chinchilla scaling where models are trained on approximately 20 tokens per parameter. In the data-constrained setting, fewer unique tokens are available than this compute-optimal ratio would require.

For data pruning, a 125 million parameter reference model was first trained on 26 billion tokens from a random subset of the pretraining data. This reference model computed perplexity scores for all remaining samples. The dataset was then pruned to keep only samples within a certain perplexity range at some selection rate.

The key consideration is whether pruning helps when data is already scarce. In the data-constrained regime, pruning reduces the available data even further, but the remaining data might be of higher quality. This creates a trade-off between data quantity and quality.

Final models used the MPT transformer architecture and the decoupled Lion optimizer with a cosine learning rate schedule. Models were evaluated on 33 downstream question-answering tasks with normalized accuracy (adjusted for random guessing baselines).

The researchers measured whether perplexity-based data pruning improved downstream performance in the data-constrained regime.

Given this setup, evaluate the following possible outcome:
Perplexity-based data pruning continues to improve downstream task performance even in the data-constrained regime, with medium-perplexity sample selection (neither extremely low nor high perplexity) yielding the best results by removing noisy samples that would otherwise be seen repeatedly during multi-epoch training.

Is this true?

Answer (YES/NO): NO